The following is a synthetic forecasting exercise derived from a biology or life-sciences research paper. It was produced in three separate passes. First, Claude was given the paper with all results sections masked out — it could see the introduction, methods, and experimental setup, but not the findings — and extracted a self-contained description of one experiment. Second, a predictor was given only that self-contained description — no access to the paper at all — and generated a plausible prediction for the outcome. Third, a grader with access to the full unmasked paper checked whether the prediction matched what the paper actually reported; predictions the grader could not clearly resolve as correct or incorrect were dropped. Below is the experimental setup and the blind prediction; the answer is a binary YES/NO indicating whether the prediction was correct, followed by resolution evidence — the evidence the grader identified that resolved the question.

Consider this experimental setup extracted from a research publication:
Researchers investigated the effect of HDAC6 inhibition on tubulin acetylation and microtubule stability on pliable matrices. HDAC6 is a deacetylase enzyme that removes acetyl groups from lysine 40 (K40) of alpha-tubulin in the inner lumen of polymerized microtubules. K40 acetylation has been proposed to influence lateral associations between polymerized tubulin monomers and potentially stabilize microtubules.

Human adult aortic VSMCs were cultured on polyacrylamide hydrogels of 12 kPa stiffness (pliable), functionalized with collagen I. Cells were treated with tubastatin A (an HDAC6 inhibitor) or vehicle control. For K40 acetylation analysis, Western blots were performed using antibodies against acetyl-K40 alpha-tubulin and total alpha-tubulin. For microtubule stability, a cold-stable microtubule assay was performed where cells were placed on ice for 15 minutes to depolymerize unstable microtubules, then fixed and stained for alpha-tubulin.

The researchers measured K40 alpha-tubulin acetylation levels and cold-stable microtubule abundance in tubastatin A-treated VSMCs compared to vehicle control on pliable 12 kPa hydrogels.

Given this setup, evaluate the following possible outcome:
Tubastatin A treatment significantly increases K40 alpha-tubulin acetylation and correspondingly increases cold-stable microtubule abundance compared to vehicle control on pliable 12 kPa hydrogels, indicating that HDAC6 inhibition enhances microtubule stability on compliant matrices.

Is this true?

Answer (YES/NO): NO